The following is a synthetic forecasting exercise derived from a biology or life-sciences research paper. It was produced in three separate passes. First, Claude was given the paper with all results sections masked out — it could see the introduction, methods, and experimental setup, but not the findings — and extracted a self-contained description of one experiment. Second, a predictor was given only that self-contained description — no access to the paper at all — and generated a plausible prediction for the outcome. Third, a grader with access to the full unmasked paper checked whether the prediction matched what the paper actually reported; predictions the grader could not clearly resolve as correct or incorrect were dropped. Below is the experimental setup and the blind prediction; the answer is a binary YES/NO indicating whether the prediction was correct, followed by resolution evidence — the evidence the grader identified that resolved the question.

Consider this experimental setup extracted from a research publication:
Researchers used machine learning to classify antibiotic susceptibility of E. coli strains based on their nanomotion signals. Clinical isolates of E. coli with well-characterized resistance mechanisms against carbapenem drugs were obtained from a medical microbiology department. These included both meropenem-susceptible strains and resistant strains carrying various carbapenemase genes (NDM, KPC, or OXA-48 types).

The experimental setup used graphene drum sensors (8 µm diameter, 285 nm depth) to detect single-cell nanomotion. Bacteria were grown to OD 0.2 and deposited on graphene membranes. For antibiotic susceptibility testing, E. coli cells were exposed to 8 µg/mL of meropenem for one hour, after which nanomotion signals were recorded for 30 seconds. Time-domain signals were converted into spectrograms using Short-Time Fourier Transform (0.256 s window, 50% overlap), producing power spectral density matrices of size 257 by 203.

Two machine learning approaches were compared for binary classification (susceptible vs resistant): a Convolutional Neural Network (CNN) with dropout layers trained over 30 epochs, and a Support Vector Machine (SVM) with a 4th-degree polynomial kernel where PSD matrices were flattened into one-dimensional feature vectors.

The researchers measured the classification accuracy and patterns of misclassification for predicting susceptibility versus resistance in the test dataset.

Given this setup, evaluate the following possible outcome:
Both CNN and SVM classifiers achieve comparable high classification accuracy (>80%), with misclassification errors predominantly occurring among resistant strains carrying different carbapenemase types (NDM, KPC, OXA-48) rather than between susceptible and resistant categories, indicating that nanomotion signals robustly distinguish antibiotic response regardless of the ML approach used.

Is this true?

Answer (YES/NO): NO